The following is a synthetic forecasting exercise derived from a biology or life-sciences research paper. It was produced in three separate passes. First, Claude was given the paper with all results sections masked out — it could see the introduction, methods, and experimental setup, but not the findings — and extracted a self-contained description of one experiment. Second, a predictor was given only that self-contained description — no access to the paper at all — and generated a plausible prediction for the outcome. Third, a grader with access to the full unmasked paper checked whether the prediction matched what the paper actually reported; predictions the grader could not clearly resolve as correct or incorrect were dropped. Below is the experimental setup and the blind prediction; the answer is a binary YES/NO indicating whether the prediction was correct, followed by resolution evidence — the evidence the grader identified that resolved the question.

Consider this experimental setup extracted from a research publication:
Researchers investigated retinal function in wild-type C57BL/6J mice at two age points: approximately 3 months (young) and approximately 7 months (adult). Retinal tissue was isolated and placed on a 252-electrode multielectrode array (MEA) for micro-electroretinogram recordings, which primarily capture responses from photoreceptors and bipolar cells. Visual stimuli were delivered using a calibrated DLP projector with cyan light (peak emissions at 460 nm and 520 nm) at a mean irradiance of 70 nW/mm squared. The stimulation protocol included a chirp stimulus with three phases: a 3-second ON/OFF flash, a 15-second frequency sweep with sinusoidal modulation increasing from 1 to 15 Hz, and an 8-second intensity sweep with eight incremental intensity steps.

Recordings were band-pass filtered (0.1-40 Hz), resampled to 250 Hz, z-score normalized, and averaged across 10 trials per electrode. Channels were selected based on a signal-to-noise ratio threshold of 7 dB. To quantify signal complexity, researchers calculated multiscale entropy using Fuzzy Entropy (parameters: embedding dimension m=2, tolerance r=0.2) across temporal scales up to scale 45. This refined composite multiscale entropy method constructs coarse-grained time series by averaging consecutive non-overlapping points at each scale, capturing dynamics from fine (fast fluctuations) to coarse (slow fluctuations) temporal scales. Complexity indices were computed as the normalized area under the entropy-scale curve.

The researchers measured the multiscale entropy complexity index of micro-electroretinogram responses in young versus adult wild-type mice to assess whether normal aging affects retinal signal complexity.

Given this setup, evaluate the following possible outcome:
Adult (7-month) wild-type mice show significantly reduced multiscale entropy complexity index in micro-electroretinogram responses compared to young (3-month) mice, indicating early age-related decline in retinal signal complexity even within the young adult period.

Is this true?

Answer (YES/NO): YES